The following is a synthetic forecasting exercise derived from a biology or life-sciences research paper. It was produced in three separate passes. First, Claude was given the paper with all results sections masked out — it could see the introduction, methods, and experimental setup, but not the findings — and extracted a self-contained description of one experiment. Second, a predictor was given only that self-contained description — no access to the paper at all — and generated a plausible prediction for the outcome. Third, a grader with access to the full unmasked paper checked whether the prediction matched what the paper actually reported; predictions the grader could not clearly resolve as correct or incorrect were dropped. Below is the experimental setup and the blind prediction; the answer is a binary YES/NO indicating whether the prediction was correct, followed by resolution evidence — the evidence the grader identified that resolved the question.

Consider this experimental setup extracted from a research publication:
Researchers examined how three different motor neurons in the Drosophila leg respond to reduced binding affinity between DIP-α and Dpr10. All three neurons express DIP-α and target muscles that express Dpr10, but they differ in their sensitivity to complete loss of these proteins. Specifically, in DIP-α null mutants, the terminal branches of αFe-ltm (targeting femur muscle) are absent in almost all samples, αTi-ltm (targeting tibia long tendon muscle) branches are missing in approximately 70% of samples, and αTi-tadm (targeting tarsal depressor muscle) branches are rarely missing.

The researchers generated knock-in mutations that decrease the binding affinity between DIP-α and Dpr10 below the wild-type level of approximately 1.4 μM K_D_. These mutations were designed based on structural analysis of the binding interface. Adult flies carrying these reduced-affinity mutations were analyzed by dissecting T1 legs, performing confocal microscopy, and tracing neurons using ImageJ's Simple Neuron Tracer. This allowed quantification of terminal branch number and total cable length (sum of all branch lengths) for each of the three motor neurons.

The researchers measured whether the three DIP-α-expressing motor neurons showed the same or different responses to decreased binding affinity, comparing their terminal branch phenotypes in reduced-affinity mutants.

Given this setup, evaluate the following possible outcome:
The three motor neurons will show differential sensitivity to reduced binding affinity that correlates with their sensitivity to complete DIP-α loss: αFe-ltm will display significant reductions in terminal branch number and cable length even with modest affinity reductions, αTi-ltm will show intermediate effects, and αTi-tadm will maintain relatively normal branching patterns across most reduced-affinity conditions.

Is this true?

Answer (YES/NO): YES